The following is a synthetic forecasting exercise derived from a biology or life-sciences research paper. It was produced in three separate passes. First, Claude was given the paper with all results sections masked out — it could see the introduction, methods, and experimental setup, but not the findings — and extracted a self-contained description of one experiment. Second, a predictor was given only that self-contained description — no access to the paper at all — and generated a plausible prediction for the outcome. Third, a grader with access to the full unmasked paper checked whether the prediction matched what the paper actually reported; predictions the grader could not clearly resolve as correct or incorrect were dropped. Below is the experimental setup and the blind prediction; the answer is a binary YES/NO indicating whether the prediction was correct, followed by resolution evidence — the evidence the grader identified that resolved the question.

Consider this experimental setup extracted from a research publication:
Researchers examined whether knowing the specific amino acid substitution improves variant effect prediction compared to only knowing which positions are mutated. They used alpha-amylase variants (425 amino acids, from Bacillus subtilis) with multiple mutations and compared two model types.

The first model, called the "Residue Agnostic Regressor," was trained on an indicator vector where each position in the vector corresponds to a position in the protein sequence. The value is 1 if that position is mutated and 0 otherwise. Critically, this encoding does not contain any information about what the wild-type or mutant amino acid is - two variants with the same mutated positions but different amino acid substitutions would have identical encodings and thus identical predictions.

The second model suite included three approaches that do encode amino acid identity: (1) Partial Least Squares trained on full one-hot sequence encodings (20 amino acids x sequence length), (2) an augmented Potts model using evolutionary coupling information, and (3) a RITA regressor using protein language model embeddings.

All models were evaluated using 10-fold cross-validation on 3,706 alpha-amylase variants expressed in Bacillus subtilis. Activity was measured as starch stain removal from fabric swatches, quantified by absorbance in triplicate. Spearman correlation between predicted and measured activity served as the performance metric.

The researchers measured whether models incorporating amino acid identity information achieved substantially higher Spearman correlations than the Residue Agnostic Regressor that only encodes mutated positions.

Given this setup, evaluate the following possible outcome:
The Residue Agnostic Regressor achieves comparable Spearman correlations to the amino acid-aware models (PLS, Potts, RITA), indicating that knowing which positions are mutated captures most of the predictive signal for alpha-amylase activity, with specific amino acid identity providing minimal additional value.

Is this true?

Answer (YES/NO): YES